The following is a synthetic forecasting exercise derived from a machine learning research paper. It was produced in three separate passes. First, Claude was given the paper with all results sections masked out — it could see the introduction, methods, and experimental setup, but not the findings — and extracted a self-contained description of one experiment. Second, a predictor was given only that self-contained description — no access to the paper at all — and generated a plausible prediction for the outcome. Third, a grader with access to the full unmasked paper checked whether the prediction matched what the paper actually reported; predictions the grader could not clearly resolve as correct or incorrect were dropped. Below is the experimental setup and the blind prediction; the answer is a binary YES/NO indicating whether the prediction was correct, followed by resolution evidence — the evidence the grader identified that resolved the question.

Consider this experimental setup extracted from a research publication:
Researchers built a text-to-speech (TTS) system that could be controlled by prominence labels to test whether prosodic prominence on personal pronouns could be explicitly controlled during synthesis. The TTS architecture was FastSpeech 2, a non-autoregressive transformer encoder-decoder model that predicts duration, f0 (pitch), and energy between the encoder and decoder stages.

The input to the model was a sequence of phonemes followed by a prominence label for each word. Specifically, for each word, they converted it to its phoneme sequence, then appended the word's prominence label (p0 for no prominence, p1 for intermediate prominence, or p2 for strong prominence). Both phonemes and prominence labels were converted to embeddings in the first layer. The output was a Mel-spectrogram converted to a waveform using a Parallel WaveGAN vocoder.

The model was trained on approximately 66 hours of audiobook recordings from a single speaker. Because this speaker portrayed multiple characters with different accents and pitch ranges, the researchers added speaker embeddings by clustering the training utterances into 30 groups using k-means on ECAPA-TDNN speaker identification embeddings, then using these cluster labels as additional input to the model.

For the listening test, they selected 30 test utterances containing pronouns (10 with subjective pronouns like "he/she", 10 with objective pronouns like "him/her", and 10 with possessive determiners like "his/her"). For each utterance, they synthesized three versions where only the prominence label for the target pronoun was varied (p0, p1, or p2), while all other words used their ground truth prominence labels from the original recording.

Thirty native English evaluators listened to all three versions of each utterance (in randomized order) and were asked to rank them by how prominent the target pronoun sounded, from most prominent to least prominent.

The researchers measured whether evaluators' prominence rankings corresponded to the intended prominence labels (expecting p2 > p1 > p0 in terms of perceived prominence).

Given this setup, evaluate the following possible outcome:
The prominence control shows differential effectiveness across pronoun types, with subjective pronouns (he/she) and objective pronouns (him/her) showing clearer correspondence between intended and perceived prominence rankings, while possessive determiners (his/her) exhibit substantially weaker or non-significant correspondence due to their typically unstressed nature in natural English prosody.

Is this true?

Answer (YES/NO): NO